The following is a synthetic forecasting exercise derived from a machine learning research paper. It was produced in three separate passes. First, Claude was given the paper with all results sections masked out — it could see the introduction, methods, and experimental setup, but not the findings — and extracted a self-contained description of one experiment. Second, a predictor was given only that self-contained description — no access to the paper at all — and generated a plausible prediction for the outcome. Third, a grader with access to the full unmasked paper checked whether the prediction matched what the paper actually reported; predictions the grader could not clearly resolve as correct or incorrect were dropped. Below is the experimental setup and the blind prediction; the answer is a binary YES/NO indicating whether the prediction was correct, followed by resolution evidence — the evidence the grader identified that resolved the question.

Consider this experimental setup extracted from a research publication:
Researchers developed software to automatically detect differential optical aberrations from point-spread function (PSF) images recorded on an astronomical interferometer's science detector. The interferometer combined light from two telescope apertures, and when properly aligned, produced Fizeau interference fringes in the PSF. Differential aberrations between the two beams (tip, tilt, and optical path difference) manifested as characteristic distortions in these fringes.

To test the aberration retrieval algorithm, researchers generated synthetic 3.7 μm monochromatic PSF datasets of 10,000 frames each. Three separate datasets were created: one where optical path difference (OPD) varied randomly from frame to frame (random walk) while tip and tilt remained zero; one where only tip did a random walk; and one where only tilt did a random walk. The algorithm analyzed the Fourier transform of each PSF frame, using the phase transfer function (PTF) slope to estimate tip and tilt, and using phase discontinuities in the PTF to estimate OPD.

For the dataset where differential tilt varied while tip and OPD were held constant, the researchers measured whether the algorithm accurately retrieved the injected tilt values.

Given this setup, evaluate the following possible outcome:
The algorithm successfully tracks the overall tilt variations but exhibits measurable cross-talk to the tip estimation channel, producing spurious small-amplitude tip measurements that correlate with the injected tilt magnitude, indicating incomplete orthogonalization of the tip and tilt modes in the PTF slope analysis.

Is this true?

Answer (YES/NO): NO